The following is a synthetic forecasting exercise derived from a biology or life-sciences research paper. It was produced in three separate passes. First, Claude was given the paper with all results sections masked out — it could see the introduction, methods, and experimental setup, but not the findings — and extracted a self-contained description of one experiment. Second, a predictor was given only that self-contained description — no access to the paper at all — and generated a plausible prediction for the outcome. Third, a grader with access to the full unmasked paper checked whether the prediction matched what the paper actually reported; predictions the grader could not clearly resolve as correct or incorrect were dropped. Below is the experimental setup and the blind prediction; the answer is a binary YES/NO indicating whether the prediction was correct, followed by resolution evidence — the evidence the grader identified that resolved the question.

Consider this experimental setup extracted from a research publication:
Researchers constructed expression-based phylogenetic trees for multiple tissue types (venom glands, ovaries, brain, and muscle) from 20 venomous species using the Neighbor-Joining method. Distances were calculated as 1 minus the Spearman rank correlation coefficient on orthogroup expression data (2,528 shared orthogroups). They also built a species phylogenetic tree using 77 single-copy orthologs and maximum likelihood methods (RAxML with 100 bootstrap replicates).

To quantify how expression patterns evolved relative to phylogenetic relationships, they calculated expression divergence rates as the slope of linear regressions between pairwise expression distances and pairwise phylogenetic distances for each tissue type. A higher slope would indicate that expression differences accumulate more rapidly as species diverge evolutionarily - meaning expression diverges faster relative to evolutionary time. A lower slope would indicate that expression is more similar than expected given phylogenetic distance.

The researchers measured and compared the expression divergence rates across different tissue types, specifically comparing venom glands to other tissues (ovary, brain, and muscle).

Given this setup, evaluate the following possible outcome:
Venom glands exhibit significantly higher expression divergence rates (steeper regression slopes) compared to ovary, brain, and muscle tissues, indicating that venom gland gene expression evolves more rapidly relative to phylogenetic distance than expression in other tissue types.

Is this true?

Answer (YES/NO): NO